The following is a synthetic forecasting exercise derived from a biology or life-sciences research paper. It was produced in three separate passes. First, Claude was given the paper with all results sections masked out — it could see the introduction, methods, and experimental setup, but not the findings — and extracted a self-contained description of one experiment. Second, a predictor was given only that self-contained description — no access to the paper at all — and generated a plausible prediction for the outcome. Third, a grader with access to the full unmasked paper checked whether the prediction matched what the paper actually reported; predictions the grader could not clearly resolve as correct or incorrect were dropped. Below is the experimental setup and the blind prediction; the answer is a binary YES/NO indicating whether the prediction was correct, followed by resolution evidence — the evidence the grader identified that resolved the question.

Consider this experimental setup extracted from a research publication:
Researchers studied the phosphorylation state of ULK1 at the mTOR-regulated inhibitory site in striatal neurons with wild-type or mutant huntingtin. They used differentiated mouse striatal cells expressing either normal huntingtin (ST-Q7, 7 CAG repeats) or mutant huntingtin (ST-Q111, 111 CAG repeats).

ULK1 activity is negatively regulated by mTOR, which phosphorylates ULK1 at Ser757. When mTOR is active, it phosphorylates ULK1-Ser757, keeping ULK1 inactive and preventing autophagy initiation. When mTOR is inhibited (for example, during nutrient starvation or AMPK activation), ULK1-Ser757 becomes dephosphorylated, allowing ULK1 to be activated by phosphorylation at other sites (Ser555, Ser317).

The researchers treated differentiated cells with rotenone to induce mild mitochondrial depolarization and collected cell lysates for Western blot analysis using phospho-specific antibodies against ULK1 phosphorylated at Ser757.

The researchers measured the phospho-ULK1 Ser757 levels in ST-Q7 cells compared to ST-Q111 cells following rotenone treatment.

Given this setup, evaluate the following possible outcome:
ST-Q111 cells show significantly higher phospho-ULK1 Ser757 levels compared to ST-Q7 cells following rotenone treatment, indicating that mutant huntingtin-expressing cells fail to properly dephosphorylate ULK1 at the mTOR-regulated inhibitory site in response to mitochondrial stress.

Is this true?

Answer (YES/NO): YES